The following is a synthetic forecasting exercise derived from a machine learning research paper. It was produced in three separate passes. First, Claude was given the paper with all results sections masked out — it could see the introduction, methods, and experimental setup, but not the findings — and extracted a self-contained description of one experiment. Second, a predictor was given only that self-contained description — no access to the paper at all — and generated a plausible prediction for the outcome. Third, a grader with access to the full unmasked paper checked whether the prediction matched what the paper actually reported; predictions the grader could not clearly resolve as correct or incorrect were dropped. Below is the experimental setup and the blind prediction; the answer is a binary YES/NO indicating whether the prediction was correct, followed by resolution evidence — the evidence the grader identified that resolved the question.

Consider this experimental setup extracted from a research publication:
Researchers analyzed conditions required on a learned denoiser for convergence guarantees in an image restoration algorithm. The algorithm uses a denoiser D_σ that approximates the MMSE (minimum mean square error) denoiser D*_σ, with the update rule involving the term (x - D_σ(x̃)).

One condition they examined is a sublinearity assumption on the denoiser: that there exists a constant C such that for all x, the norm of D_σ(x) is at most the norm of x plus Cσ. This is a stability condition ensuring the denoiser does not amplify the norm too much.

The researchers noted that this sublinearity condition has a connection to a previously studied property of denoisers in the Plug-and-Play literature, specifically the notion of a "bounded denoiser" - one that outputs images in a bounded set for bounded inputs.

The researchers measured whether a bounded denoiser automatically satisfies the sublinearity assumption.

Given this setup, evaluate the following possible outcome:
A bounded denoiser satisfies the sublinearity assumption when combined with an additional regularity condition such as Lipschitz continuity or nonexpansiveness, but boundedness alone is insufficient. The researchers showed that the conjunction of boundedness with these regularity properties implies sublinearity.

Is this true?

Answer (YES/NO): NO